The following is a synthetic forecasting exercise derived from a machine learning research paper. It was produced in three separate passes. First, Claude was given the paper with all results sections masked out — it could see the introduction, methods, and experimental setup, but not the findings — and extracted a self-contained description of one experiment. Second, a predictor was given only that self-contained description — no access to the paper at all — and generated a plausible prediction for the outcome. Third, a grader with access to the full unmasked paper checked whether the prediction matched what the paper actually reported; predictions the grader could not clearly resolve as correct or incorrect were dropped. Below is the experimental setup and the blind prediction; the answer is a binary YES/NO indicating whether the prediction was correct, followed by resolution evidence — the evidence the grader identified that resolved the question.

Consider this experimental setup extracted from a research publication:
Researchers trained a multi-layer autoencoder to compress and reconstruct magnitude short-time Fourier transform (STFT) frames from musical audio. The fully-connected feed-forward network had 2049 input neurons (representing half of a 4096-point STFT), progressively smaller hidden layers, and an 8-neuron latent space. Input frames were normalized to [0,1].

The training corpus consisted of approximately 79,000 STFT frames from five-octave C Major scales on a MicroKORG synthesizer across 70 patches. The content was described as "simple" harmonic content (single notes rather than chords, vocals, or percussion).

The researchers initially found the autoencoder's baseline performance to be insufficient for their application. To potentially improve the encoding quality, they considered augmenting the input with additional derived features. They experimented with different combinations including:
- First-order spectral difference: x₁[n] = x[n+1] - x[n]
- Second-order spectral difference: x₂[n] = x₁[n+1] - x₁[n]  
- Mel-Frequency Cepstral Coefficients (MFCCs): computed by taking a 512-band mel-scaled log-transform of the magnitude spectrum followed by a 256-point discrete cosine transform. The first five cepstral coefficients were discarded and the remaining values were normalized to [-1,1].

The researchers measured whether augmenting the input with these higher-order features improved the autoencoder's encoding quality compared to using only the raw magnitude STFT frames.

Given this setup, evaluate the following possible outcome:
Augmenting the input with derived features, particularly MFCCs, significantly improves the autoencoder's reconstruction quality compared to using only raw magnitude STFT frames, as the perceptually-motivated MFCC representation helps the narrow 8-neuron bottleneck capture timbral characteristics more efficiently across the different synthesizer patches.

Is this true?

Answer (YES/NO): NO